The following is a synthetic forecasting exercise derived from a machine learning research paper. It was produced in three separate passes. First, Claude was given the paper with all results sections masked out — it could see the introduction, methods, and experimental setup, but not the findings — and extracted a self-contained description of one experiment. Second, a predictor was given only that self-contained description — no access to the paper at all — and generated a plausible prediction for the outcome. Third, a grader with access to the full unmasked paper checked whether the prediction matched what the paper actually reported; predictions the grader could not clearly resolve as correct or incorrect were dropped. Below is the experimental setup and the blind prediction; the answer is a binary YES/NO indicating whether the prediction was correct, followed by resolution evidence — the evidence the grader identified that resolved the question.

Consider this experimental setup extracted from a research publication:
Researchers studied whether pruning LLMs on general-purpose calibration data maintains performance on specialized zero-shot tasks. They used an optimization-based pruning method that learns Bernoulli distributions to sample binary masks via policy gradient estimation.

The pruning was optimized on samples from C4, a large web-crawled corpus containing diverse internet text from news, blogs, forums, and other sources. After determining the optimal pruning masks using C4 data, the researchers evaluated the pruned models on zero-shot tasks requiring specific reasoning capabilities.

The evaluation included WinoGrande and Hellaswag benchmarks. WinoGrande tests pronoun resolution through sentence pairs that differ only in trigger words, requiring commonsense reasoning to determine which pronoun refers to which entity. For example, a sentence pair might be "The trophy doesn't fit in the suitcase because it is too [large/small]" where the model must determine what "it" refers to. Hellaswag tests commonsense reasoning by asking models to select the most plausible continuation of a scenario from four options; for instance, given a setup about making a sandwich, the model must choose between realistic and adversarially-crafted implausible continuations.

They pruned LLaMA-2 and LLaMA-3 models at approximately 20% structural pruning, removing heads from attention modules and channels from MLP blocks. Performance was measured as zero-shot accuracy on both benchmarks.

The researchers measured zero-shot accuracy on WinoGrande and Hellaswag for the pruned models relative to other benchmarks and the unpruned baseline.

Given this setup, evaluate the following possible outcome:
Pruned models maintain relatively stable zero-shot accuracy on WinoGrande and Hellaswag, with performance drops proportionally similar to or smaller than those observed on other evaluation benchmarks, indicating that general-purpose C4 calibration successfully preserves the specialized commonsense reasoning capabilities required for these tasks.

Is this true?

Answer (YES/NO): NO